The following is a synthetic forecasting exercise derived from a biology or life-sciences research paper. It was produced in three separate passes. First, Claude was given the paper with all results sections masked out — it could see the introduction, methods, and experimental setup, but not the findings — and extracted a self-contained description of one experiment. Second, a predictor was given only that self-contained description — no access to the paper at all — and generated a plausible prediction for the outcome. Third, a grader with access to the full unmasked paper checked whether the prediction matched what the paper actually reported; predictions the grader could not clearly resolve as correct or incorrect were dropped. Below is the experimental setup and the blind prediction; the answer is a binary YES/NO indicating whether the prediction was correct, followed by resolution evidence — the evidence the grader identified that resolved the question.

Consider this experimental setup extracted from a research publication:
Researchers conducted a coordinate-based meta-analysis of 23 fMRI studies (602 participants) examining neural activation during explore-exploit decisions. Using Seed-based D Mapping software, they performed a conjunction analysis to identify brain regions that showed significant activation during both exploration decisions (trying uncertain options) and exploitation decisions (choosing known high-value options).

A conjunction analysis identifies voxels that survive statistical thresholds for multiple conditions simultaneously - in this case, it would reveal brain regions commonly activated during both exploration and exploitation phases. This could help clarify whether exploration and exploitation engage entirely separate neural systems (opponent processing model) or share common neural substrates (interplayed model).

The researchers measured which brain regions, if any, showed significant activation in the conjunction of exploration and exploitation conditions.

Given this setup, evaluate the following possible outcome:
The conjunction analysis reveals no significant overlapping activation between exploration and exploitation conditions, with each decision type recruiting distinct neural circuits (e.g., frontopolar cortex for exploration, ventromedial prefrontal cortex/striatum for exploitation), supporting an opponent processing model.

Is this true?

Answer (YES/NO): NO